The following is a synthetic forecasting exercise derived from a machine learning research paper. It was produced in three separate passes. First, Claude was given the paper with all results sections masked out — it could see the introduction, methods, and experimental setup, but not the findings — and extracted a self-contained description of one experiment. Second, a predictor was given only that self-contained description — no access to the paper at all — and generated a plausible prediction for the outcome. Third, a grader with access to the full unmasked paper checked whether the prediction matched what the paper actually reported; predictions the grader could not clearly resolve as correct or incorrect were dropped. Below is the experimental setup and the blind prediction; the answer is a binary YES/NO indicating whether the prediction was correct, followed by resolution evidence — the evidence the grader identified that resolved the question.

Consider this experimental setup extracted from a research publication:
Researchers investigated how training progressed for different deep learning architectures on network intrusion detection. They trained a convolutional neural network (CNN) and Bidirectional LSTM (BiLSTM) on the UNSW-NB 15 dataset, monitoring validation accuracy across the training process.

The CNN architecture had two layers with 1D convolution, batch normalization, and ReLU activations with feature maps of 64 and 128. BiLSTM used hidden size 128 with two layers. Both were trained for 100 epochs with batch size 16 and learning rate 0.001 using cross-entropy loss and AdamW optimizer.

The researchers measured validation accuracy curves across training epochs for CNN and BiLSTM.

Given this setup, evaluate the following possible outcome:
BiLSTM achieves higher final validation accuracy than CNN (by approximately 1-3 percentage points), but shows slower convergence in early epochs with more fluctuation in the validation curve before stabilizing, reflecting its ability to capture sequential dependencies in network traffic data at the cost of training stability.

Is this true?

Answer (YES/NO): NO